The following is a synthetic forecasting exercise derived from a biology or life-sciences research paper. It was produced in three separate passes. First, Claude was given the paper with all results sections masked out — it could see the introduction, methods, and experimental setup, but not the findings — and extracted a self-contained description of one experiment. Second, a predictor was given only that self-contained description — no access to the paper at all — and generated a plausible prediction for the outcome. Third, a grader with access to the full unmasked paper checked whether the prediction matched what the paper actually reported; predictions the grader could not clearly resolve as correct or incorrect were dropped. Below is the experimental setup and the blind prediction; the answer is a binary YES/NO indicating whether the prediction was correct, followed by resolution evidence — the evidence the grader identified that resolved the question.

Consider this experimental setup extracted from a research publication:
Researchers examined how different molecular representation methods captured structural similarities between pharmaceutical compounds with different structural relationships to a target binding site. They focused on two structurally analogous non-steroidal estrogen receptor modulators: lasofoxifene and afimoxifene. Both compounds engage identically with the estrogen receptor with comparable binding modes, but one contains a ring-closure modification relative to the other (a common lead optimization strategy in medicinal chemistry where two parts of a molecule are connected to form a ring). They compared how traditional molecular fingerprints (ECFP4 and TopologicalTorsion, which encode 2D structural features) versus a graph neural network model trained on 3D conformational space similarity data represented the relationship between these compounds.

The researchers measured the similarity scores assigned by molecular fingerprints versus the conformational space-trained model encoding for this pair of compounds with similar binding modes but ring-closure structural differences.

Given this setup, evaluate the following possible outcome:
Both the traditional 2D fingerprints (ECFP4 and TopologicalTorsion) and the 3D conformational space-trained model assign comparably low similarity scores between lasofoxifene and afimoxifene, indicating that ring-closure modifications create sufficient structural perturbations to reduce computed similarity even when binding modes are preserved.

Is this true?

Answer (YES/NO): NO